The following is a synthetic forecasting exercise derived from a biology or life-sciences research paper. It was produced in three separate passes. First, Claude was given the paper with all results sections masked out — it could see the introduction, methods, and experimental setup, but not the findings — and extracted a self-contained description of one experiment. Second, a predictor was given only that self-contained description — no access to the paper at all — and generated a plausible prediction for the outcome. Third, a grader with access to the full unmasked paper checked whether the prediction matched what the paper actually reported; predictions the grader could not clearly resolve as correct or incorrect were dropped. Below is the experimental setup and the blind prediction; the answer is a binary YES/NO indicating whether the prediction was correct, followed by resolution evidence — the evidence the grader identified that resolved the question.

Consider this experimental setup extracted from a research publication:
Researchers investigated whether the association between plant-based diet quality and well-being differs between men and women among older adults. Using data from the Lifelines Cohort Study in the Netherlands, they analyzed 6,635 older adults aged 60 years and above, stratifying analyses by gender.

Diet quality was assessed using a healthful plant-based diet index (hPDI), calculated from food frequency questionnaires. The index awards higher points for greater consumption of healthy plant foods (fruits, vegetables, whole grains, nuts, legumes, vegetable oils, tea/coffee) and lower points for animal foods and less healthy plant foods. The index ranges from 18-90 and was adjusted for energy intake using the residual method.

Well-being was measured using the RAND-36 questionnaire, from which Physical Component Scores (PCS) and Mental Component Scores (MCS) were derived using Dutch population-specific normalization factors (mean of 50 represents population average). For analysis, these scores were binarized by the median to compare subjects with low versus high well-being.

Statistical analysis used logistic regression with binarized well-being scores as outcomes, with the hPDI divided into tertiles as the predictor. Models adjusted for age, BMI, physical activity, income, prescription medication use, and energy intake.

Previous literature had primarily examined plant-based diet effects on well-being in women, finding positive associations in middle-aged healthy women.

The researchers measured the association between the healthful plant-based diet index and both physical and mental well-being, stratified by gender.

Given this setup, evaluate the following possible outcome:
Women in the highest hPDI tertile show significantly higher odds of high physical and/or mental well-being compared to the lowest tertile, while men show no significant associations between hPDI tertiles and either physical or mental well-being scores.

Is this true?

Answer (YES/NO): NO